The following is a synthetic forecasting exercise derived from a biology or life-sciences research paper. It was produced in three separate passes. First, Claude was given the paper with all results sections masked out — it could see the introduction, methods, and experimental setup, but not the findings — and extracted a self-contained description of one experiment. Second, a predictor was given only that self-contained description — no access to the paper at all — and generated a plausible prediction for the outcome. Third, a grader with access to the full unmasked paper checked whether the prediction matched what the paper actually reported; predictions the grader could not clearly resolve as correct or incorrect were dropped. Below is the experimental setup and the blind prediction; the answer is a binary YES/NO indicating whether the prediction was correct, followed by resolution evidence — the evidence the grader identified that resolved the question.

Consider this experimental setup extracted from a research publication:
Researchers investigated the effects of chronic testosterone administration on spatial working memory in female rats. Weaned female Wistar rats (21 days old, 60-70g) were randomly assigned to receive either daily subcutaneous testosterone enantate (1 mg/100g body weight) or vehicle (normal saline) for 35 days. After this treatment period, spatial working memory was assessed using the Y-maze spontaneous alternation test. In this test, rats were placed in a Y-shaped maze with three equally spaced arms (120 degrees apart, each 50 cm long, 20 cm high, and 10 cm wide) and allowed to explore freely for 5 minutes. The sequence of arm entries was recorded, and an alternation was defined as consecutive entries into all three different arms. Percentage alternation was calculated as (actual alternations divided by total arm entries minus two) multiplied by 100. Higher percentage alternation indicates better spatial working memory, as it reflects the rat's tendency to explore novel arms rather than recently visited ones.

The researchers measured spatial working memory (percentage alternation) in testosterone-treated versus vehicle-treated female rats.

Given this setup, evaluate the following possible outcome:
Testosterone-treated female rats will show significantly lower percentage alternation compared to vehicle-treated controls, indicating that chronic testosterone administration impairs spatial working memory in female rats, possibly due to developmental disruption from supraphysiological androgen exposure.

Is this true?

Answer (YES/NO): NO